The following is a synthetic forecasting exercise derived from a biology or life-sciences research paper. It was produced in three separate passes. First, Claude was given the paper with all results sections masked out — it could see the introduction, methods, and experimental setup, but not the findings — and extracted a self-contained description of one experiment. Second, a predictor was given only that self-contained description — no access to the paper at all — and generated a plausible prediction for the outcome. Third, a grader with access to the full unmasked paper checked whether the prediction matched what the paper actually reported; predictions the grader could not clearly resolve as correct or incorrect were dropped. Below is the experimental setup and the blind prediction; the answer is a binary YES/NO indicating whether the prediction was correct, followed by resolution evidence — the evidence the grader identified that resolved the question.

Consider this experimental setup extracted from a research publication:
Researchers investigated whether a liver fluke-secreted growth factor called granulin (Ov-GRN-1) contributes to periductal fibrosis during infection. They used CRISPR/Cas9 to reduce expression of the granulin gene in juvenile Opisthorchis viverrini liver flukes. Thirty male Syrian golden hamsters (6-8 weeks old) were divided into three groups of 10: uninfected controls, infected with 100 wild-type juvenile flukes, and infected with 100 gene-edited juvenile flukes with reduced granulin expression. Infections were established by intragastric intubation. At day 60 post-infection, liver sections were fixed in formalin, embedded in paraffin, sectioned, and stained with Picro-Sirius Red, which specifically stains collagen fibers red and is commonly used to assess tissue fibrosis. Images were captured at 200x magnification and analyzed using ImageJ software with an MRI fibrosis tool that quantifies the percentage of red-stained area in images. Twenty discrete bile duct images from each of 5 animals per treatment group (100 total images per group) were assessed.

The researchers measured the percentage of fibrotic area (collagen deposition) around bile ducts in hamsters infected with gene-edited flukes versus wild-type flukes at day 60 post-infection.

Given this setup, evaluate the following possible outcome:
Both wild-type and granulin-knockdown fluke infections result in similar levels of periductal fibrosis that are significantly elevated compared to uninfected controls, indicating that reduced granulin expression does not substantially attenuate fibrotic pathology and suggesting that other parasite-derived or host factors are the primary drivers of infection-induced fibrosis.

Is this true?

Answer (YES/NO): NO